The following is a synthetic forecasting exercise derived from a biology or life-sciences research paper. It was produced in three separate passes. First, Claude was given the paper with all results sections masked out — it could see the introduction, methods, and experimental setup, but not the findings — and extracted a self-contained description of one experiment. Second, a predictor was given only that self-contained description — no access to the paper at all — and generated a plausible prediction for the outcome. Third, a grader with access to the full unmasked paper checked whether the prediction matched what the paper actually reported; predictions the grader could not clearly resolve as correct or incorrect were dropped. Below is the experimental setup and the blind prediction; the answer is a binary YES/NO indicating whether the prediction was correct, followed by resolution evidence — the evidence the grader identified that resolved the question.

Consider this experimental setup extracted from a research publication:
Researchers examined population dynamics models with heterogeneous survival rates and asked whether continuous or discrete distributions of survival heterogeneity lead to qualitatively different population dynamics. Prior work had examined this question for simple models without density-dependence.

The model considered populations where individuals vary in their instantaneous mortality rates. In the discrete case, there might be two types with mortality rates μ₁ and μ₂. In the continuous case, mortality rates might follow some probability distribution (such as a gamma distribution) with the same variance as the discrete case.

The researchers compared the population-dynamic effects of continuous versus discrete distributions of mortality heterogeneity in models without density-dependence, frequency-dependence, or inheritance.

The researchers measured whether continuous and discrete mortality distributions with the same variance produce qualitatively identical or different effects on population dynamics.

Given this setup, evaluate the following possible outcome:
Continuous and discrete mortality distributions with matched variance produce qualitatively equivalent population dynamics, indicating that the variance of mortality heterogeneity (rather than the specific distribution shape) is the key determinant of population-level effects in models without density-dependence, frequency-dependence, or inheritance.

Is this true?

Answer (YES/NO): YES